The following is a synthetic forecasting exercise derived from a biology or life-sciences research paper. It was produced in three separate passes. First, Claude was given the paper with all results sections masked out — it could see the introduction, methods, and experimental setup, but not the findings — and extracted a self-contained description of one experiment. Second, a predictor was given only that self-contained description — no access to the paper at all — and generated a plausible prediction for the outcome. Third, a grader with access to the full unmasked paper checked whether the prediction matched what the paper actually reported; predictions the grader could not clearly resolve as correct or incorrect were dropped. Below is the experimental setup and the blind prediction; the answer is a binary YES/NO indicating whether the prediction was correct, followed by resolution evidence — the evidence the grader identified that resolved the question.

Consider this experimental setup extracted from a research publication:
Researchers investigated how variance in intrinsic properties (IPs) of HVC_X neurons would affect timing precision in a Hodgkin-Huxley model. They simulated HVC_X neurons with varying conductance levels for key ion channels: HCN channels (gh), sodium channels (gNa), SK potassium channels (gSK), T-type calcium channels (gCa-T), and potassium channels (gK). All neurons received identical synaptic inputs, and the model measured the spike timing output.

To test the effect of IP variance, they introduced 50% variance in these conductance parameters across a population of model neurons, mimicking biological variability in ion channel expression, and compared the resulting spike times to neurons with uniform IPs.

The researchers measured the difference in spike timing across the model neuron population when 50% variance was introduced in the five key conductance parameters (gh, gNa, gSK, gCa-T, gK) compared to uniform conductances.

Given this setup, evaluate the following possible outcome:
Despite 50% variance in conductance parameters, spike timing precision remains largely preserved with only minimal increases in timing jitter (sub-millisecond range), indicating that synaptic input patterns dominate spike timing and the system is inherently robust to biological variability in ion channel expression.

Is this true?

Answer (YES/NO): NO